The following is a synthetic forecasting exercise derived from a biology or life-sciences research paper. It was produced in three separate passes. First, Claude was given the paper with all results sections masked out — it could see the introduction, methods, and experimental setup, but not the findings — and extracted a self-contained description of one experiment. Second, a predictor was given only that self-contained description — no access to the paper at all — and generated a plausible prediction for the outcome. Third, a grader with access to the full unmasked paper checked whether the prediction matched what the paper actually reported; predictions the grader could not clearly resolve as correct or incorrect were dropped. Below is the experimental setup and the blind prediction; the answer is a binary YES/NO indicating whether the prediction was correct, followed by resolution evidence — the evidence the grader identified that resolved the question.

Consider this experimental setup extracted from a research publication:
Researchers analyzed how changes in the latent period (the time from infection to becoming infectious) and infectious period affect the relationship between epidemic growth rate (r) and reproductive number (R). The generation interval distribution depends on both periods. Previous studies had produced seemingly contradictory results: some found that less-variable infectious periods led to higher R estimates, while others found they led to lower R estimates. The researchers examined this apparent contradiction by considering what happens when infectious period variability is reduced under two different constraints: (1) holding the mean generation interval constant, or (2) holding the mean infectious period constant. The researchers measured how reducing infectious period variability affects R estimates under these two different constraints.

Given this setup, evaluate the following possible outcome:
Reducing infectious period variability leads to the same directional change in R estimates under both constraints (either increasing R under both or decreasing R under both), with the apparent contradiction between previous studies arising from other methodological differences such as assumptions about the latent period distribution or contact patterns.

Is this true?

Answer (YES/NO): NO